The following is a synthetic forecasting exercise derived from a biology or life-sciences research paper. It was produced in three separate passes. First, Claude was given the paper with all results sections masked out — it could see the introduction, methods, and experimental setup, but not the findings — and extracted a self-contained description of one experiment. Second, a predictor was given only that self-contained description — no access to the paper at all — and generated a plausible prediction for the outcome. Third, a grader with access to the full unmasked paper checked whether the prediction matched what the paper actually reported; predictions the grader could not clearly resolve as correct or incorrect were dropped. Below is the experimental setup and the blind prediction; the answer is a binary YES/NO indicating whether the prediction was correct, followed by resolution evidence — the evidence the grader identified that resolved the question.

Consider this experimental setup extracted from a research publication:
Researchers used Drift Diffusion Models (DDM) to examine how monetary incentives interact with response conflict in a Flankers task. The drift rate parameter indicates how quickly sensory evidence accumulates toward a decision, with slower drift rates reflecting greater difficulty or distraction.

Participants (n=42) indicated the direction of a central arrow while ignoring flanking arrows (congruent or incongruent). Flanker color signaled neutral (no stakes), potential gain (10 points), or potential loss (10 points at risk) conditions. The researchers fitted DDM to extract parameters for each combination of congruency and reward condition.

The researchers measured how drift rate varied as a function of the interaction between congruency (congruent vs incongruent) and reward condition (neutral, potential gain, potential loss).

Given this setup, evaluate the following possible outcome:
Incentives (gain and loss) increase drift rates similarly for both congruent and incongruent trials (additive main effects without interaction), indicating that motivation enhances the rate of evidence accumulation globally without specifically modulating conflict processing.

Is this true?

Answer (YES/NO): NO